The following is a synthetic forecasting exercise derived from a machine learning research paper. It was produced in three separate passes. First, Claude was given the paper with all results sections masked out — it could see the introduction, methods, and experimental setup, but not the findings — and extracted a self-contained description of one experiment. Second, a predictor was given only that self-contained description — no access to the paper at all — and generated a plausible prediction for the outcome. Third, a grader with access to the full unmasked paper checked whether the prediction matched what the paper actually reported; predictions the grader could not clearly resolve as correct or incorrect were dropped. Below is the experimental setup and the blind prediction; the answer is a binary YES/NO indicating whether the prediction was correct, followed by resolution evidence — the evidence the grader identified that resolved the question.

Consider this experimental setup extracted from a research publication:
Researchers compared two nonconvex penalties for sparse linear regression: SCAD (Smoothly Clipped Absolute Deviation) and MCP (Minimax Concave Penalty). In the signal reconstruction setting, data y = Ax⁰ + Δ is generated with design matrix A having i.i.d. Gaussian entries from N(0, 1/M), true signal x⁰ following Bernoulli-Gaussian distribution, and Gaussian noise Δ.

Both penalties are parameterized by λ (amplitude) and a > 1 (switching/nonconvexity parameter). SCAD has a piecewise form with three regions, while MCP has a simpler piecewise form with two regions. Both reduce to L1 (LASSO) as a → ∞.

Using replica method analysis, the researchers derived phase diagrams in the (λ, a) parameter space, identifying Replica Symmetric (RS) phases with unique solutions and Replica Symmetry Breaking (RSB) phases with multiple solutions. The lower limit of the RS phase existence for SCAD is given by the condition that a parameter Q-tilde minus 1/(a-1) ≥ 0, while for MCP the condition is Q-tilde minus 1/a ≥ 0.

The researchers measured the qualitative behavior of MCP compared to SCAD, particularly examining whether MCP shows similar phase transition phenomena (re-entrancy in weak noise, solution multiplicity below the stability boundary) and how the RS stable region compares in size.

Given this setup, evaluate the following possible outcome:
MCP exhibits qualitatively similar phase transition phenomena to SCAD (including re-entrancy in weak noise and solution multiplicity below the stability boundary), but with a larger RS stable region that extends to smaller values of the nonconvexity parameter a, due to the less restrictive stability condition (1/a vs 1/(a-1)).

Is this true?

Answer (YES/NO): YES